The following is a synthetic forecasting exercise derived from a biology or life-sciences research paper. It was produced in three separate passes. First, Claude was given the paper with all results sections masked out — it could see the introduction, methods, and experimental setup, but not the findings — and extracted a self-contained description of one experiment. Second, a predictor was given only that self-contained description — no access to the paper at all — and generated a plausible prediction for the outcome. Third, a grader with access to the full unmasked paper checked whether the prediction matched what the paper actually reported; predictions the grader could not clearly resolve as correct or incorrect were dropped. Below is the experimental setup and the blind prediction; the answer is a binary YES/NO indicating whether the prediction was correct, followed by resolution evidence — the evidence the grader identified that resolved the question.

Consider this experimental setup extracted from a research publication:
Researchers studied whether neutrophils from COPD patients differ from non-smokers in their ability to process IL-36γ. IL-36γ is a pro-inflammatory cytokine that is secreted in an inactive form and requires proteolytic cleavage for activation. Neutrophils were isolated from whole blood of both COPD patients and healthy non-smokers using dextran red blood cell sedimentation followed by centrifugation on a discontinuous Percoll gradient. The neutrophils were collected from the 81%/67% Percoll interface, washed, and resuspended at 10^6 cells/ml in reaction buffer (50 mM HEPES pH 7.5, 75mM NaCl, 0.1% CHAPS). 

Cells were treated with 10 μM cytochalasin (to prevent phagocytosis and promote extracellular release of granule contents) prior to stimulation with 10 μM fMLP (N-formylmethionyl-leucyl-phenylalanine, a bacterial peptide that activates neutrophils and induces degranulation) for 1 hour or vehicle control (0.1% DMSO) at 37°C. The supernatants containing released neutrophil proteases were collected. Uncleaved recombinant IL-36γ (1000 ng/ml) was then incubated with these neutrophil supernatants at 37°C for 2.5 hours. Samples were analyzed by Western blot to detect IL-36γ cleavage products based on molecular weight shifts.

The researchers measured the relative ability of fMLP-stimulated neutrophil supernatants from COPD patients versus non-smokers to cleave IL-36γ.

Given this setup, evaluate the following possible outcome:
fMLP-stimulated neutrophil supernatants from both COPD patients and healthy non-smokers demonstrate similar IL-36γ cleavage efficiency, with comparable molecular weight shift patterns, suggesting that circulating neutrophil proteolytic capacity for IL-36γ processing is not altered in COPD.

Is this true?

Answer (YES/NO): NO